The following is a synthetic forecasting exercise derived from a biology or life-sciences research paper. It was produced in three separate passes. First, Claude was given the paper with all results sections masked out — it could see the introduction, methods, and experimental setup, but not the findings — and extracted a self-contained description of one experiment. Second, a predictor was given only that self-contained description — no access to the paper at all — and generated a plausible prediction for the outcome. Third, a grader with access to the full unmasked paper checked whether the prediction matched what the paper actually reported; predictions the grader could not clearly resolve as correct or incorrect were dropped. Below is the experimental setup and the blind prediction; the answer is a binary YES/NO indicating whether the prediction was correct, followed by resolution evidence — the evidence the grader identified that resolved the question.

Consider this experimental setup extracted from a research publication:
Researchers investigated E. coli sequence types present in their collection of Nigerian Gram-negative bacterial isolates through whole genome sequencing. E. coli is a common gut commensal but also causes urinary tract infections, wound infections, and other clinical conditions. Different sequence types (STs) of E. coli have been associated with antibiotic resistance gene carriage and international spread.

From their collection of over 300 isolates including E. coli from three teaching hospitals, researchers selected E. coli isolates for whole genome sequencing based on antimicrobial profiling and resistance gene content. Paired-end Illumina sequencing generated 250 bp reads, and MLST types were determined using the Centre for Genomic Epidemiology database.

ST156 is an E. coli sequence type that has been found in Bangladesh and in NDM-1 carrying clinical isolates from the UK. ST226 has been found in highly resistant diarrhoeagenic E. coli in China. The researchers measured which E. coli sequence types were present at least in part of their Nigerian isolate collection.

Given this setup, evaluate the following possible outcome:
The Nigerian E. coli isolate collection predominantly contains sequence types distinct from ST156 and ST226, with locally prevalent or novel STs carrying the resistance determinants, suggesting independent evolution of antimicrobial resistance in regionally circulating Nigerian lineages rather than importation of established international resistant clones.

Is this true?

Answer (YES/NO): NO